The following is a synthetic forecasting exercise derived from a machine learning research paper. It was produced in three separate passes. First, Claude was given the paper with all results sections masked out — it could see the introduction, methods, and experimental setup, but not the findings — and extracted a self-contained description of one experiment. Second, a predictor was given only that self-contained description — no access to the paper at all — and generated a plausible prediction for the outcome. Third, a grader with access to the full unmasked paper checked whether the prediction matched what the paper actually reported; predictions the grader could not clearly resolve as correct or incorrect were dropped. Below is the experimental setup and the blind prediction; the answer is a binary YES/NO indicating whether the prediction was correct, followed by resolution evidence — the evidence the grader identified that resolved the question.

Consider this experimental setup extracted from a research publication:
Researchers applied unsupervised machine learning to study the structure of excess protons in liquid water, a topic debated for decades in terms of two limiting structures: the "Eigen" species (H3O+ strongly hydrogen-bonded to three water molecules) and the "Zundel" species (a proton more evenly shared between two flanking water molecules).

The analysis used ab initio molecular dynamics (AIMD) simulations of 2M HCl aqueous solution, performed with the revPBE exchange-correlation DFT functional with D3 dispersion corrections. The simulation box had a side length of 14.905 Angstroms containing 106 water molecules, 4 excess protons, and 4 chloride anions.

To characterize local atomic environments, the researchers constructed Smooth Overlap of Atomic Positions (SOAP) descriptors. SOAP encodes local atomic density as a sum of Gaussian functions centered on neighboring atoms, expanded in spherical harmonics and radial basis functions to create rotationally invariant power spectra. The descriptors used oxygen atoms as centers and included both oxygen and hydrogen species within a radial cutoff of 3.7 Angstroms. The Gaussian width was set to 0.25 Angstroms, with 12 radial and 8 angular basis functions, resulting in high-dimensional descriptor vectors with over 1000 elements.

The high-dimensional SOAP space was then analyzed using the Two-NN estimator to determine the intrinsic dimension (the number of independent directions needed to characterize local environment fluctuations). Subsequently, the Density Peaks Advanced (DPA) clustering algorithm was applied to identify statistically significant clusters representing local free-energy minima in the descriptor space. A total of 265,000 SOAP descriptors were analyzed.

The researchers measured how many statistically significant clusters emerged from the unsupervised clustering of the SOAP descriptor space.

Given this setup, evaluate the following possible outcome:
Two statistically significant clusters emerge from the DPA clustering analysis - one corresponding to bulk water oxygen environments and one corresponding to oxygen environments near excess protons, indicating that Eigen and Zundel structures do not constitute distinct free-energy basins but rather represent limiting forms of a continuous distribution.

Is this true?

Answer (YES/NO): YES